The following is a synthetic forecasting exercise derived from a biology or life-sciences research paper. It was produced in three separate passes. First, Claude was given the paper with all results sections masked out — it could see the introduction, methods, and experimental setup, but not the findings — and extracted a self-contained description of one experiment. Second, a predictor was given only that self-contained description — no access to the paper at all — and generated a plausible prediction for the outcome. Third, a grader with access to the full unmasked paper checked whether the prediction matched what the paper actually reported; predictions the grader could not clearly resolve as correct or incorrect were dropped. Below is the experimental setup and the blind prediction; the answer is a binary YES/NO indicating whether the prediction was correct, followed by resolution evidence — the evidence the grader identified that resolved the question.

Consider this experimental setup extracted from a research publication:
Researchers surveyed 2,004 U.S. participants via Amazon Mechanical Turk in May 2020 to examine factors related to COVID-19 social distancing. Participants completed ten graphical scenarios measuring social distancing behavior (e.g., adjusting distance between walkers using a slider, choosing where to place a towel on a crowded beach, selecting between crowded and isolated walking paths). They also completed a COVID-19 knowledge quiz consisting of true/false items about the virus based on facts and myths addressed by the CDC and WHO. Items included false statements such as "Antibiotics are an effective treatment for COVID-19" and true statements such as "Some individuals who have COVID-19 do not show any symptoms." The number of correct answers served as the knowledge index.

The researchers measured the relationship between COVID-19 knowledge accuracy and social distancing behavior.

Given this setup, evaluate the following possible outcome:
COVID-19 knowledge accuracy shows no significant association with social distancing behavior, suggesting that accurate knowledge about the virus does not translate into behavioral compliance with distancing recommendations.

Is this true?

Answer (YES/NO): NO